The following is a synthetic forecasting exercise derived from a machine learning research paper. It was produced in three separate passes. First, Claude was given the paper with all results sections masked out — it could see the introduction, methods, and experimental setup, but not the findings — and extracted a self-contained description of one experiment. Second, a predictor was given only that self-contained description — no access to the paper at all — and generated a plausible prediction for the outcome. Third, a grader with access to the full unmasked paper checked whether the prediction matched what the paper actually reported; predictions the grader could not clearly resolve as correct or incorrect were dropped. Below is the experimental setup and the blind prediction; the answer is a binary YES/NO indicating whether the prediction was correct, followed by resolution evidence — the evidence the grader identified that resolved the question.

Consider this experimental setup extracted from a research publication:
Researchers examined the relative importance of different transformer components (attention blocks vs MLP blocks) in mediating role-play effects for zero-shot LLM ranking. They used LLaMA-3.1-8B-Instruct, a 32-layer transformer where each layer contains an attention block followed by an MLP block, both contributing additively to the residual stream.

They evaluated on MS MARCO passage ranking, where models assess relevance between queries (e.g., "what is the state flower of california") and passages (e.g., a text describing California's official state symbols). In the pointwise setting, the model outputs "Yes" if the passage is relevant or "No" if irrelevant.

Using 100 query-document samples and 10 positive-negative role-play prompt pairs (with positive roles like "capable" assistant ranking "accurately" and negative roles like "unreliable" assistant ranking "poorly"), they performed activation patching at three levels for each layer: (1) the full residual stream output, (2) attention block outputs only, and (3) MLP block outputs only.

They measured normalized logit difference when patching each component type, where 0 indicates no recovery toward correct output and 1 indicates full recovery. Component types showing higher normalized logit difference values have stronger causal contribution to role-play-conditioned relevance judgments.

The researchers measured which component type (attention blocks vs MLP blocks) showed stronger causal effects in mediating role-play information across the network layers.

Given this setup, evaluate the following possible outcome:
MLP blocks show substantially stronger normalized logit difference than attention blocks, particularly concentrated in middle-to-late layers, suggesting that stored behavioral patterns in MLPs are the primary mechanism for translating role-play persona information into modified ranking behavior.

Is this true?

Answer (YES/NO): NO